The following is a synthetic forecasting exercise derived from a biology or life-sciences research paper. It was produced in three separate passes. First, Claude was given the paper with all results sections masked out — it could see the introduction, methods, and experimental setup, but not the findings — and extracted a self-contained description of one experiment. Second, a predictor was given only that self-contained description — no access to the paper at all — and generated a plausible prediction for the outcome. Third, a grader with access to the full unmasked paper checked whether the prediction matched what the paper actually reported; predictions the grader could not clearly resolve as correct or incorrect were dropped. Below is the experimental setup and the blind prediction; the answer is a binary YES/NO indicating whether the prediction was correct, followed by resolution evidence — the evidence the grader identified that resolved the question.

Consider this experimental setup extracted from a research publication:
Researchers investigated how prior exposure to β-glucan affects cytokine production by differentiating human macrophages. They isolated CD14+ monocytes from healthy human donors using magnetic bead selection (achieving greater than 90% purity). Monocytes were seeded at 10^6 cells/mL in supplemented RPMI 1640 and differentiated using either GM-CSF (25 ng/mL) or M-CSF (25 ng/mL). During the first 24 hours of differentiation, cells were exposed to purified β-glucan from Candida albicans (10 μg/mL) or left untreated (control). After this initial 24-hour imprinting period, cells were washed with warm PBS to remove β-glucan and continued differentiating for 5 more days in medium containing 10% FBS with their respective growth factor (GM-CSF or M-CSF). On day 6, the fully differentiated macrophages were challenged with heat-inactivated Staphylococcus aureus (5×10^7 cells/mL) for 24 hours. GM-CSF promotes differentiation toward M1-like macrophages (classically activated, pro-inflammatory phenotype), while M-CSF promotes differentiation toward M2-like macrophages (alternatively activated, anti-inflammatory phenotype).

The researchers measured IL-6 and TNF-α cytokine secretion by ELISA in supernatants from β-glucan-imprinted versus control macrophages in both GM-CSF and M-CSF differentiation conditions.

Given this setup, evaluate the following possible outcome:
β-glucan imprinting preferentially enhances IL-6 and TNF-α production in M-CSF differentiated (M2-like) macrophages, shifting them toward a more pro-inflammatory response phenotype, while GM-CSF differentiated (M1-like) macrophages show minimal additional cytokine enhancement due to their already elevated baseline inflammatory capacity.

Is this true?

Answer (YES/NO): NO